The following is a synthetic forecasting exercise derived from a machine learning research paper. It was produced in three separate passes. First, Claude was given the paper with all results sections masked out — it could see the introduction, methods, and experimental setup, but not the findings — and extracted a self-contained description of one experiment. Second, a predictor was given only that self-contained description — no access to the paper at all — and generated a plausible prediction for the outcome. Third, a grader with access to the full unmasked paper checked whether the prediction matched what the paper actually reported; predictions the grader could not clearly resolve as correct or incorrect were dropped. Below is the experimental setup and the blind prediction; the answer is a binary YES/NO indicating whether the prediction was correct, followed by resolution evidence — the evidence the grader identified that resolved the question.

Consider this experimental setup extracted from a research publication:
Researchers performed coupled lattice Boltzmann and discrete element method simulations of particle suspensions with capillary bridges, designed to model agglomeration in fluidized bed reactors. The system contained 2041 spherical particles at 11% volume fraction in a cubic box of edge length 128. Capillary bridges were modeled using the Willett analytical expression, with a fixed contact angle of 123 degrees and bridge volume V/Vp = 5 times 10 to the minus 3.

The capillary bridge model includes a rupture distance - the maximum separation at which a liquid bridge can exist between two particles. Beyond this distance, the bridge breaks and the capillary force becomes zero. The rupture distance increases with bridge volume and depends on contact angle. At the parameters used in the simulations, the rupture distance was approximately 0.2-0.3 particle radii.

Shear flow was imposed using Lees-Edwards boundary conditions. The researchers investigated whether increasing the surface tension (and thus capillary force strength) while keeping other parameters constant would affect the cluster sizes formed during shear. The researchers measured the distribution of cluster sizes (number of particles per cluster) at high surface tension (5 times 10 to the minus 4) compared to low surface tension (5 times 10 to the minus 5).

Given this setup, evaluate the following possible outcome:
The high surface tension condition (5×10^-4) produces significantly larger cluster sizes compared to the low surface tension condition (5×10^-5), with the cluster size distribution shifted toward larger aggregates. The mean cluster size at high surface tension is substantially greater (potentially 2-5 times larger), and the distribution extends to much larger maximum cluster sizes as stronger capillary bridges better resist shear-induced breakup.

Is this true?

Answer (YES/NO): NO